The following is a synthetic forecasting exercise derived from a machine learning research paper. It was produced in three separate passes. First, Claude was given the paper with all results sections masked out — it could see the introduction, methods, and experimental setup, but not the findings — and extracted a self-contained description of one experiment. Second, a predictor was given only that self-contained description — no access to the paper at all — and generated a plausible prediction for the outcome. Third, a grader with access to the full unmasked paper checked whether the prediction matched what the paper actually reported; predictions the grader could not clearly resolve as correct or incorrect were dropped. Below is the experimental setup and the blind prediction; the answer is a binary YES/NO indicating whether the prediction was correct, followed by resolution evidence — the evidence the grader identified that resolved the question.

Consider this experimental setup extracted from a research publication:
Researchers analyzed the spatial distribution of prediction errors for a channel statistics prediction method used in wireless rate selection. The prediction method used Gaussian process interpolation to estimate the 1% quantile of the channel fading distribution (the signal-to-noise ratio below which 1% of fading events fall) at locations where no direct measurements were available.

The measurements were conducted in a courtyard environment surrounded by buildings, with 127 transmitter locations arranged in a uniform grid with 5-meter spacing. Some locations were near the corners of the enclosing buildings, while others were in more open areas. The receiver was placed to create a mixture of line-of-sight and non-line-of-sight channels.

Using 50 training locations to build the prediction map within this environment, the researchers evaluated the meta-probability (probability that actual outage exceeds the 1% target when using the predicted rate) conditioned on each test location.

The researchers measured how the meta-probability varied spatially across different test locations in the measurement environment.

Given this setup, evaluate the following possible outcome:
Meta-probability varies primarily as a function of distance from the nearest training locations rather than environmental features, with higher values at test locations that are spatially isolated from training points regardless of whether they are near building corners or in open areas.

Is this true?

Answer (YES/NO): NO